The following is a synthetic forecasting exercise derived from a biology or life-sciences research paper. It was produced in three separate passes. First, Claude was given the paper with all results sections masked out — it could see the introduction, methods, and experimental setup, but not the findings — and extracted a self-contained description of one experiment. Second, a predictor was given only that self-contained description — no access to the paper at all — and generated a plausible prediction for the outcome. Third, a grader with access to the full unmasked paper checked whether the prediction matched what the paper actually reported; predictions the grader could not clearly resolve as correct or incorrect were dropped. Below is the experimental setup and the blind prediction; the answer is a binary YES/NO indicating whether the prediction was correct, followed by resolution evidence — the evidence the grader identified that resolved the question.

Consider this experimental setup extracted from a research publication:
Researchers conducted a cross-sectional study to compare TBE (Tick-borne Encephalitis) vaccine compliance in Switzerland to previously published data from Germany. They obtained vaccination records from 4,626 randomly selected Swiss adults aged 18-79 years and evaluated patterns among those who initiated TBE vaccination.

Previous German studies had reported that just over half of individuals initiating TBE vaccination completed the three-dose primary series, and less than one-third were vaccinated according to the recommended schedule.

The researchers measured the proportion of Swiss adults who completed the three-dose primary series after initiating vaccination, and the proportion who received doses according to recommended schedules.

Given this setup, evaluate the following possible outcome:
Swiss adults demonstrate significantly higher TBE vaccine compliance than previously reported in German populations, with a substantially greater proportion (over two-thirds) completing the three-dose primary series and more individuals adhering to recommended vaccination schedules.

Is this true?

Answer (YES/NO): YES